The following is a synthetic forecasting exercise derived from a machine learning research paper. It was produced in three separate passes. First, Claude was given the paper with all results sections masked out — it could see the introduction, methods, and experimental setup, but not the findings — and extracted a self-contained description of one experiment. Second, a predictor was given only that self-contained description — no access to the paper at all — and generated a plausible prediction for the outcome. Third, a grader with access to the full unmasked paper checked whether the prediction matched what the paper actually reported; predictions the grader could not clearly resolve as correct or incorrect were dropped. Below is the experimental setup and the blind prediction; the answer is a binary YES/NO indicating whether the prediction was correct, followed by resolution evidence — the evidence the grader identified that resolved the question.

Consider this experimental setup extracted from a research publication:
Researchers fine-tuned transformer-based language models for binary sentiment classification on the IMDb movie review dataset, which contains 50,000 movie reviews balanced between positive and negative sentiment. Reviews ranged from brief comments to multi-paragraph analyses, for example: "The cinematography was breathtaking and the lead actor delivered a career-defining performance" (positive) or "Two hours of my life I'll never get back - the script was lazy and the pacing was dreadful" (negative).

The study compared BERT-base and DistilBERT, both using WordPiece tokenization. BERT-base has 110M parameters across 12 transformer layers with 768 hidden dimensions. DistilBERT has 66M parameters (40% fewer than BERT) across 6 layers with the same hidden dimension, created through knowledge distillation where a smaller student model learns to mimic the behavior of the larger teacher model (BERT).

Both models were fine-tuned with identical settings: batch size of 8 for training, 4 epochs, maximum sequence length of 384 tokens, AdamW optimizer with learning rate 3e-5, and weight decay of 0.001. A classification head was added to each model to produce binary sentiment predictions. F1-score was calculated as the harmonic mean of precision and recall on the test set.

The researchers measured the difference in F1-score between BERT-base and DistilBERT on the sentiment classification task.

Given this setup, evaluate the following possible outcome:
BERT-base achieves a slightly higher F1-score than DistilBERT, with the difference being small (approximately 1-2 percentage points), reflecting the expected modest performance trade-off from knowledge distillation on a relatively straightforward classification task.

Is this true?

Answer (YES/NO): NO